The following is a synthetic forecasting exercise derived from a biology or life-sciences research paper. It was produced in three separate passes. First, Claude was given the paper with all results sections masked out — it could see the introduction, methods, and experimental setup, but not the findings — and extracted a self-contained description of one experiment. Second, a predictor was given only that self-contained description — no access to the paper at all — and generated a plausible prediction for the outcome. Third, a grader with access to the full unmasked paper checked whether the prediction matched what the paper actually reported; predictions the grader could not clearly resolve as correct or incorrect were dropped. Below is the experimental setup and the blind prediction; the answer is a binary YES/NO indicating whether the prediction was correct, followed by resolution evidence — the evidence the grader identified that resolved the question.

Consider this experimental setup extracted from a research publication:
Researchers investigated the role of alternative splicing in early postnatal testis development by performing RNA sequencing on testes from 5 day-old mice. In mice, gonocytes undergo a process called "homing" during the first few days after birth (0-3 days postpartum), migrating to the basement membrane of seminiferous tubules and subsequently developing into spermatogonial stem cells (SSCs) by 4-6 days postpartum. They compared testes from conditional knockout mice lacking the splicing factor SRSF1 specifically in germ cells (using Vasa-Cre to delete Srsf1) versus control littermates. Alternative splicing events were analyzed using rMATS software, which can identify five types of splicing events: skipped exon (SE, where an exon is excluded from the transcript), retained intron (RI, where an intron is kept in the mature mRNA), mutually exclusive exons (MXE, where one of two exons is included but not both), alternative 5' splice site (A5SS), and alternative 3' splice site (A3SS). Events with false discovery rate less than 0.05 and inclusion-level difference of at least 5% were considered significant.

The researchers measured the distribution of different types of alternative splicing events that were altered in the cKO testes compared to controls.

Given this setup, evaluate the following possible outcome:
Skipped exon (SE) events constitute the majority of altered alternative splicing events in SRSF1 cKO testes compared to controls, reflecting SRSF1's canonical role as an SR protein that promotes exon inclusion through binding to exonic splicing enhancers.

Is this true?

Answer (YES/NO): YES